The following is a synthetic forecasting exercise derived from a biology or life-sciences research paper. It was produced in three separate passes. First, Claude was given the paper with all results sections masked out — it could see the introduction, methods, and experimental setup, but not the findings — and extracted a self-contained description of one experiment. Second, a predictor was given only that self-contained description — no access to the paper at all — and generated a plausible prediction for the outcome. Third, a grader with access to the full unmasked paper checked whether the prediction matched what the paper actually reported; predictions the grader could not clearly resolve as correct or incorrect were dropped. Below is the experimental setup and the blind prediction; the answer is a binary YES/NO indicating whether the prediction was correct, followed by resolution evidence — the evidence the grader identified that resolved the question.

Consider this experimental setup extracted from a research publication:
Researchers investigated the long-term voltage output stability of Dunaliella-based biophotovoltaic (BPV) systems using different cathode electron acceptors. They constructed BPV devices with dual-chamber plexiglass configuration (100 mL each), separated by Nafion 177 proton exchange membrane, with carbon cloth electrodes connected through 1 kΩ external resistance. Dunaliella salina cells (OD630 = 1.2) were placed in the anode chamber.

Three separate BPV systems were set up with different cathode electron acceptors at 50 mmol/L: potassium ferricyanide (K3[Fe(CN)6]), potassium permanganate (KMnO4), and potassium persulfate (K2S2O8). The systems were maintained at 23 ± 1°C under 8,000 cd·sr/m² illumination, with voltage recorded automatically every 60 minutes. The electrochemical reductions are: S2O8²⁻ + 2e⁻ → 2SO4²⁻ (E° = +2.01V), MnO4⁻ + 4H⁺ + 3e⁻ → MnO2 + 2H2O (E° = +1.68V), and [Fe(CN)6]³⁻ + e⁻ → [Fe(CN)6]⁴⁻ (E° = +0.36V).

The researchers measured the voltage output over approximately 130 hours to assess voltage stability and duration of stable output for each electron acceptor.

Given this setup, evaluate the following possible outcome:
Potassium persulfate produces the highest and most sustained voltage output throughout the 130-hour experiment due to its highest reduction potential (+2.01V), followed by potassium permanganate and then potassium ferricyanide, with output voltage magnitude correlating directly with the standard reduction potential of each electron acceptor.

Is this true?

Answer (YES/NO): NO